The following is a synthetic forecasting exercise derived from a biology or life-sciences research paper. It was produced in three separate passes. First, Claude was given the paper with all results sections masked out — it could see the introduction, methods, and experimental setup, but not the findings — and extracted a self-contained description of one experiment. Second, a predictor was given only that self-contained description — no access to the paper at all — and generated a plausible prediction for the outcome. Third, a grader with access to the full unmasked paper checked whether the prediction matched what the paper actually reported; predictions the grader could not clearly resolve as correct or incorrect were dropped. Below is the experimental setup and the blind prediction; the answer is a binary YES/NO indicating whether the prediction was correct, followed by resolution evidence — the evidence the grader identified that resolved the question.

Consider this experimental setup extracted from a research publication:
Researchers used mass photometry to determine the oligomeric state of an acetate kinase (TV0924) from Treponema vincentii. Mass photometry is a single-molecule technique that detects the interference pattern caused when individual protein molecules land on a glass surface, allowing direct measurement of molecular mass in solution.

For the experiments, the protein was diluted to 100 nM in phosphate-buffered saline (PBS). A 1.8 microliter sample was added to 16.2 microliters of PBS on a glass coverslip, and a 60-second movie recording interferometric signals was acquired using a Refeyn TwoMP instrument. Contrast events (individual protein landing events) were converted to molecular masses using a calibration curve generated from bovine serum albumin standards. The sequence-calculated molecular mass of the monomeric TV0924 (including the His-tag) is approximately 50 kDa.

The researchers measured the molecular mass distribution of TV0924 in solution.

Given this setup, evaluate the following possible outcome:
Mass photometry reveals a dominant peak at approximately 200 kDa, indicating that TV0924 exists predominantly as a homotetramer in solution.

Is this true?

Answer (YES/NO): NO